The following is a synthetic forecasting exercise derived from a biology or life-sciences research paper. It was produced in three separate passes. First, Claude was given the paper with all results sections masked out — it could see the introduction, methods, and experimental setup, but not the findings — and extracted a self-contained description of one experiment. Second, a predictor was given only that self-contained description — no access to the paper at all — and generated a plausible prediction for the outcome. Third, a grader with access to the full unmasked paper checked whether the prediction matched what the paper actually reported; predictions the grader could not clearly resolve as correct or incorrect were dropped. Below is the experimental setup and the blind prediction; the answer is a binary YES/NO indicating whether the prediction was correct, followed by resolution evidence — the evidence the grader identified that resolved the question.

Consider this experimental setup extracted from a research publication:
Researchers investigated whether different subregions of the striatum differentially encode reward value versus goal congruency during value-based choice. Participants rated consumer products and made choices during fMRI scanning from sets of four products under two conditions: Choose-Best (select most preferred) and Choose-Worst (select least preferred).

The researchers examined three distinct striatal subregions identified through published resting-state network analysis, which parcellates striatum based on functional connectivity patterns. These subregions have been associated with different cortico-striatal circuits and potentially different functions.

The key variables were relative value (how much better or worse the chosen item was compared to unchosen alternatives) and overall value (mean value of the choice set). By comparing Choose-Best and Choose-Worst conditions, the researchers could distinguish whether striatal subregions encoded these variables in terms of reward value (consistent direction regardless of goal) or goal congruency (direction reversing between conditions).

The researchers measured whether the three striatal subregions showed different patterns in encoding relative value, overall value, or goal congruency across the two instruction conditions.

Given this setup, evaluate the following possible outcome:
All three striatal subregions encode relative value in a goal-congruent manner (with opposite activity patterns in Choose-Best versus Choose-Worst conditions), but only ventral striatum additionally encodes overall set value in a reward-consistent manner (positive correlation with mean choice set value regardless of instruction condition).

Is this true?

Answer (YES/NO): NO